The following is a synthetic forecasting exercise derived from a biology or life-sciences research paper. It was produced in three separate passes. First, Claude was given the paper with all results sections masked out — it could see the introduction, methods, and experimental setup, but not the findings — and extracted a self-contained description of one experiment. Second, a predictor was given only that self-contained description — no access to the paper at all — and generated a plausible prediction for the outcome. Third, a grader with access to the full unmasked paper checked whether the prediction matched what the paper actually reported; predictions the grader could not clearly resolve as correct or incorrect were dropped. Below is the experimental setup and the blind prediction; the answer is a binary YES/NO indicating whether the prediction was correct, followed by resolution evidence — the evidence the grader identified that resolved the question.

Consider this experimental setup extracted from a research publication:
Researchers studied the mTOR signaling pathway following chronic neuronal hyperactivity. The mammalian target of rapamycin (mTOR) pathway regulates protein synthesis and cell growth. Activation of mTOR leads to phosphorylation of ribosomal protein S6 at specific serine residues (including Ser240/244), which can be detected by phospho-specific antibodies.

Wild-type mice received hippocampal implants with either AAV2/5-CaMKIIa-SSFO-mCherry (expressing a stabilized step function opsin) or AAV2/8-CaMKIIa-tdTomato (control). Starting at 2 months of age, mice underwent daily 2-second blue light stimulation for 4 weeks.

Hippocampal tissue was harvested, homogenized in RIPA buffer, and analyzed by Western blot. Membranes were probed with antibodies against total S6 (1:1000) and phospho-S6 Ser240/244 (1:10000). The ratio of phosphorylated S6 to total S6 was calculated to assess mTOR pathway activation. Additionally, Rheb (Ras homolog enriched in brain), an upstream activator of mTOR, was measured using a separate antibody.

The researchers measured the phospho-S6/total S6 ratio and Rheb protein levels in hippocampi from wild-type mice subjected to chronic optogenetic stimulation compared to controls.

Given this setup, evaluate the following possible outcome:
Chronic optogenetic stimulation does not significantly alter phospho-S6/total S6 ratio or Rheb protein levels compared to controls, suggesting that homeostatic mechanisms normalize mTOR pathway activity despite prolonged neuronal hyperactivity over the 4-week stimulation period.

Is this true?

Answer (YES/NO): NO